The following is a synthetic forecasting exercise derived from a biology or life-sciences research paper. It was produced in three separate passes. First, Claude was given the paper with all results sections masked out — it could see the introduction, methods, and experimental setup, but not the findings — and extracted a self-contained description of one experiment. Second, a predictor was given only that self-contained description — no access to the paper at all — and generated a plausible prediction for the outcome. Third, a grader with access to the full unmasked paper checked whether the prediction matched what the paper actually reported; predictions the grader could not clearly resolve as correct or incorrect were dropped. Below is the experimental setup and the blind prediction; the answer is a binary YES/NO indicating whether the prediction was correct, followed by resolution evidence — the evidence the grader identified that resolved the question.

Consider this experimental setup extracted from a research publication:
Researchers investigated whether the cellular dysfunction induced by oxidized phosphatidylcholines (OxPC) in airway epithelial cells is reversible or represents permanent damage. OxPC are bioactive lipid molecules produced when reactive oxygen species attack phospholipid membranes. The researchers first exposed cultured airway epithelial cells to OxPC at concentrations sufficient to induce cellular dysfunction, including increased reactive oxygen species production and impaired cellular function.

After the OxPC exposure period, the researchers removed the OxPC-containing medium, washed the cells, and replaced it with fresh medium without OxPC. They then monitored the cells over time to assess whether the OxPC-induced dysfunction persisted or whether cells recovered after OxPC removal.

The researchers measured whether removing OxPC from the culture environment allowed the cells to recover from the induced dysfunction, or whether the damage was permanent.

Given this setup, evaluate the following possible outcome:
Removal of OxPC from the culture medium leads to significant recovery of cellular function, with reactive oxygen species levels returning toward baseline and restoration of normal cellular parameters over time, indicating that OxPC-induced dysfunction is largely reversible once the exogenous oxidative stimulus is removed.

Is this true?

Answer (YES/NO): NO